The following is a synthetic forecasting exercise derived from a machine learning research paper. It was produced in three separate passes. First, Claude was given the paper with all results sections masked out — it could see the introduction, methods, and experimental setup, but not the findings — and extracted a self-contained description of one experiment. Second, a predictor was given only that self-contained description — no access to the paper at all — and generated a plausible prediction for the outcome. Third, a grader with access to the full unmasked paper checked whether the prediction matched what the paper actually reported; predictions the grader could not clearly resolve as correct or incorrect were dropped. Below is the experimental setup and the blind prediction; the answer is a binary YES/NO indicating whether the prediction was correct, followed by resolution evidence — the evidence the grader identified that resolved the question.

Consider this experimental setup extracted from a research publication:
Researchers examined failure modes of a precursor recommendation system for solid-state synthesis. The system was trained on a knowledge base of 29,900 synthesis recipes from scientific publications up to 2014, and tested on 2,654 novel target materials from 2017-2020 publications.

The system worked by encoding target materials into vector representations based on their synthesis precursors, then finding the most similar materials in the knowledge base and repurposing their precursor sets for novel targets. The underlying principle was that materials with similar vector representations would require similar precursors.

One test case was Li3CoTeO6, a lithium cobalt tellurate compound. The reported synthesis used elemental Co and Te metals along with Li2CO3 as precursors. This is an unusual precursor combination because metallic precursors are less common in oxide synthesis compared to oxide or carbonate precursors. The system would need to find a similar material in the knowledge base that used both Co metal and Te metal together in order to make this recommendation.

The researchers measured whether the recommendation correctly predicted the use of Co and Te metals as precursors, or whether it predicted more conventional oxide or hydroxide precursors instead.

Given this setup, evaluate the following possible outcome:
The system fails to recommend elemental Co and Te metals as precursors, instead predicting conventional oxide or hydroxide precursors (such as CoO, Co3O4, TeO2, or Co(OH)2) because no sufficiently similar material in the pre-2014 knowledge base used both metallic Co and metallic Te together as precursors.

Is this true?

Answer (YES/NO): YES